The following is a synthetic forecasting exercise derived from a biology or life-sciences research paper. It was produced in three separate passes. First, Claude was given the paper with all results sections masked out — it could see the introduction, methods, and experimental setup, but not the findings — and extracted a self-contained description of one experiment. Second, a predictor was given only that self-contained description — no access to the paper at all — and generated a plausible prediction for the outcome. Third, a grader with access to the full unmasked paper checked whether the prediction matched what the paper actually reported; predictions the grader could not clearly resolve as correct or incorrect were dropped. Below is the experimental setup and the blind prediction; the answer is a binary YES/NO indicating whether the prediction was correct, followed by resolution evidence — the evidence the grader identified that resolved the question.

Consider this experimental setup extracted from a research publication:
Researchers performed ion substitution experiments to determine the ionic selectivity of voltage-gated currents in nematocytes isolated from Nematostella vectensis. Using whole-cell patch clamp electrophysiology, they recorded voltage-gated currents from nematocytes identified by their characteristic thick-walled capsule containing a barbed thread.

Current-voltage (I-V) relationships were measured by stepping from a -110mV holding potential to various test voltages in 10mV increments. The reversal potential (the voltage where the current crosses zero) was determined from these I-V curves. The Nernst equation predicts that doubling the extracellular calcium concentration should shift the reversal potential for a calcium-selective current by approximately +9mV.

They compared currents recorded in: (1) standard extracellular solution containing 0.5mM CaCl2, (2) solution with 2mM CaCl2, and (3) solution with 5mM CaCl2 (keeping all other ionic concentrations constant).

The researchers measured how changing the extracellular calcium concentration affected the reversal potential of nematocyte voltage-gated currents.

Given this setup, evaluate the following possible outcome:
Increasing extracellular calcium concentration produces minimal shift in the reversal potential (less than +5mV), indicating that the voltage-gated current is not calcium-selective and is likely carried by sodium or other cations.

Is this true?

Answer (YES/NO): NO